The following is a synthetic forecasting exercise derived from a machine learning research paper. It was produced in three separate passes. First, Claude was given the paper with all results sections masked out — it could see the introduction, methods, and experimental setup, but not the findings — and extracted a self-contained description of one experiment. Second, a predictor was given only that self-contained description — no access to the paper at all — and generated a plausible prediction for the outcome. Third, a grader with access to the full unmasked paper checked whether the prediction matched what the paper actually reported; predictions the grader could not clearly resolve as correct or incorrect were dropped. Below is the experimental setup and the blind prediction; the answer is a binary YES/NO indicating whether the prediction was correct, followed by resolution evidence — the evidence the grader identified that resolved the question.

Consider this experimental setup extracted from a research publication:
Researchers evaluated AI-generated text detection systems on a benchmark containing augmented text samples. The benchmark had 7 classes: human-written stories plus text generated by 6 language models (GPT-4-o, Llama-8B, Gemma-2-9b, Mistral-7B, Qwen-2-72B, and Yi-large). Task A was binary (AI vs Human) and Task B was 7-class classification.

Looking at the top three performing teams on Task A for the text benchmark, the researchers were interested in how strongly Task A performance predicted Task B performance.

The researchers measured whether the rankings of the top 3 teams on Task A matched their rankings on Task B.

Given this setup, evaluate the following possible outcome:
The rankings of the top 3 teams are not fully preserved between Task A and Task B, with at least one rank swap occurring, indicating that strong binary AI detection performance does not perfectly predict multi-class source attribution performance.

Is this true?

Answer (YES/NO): YES